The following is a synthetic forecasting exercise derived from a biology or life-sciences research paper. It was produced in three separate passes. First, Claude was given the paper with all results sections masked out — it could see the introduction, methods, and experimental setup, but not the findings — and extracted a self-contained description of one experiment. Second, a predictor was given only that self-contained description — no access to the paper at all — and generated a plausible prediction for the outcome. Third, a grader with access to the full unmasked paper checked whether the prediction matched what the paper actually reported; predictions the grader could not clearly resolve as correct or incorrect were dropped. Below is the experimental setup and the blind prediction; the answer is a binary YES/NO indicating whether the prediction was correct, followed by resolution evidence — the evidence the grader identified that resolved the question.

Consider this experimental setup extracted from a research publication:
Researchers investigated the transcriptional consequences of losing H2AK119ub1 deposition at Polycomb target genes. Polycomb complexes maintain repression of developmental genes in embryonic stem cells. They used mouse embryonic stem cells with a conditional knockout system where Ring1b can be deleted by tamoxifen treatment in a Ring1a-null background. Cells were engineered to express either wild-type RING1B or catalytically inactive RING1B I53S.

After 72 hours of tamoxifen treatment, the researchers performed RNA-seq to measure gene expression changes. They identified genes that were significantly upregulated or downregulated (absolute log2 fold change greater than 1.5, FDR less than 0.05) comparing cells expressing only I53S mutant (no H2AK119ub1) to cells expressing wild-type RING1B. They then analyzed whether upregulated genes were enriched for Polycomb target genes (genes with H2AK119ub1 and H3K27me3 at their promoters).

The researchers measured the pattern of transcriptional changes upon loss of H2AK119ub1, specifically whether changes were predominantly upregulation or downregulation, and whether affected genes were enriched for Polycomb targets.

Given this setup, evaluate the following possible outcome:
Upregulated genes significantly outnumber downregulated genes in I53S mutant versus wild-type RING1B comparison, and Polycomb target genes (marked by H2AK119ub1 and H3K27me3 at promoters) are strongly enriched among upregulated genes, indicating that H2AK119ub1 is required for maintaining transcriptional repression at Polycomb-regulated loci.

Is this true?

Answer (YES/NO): YES